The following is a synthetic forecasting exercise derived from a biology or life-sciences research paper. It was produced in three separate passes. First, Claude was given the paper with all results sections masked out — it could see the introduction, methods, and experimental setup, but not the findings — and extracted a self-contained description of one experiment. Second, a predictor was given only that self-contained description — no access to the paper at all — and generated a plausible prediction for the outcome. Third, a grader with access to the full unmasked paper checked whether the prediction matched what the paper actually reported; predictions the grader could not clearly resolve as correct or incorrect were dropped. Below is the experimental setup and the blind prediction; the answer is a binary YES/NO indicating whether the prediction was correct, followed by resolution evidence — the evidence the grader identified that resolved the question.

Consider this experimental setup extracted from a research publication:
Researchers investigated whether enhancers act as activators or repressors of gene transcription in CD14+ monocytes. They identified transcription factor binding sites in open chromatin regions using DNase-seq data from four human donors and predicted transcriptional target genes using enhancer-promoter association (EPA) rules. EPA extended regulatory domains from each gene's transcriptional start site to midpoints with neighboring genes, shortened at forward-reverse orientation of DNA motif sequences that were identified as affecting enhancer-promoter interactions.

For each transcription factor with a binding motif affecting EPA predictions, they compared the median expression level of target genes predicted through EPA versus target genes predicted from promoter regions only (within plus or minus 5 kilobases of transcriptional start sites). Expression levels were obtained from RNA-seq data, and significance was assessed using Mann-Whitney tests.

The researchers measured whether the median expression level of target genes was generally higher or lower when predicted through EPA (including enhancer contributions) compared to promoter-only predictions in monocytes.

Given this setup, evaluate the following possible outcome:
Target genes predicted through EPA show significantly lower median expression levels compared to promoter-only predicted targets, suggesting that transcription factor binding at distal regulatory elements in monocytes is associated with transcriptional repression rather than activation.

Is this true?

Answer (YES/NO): NO